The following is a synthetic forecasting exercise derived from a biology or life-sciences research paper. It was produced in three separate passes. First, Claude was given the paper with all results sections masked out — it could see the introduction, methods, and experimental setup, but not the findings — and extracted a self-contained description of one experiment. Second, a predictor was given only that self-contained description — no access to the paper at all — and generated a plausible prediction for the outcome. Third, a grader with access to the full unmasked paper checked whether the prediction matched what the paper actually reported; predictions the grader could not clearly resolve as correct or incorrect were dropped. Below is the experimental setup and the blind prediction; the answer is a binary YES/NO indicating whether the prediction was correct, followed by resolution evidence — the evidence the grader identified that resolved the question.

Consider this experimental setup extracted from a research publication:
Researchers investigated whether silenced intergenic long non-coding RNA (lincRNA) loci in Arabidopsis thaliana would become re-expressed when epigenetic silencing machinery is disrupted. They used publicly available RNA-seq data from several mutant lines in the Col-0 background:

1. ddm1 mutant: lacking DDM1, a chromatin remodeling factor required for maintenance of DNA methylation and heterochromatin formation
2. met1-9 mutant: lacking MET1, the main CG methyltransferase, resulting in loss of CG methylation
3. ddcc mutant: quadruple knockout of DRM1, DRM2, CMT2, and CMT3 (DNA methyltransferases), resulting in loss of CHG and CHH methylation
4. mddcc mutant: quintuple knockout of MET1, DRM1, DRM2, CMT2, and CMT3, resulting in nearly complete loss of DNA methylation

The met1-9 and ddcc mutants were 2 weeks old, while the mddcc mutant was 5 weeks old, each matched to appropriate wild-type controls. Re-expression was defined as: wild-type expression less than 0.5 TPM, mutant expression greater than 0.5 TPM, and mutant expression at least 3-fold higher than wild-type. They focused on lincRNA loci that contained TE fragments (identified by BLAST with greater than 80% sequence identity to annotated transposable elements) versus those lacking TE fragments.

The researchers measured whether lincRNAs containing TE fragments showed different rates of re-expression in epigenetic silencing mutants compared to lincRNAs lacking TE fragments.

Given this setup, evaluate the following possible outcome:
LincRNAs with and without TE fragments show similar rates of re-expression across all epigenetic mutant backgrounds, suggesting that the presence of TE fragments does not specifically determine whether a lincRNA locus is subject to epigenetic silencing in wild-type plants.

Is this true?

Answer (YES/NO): NO